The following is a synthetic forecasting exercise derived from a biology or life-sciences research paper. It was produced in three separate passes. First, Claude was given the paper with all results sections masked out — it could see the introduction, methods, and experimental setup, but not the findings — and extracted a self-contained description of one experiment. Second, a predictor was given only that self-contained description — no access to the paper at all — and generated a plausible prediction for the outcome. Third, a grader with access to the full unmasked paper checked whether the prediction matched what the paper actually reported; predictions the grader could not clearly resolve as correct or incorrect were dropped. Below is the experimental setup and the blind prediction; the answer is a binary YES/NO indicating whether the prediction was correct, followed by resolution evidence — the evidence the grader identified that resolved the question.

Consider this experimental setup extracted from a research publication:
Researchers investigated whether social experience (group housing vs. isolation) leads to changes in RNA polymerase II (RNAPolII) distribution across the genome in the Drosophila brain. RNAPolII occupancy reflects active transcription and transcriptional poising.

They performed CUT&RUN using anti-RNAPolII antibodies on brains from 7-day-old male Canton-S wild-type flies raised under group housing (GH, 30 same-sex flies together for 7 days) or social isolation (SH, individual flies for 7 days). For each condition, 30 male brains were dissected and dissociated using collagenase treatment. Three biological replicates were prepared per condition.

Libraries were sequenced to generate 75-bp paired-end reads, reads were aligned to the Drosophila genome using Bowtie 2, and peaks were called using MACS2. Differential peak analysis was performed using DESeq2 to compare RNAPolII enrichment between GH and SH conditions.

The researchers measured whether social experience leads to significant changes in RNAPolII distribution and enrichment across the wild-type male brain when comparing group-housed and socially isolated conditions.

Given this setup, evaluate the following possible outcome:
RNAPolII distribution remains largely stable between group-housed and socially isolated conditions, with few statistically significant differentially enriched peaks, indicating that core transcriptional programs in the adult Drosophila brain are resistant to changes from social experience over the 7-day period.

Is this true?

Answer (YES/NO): YES